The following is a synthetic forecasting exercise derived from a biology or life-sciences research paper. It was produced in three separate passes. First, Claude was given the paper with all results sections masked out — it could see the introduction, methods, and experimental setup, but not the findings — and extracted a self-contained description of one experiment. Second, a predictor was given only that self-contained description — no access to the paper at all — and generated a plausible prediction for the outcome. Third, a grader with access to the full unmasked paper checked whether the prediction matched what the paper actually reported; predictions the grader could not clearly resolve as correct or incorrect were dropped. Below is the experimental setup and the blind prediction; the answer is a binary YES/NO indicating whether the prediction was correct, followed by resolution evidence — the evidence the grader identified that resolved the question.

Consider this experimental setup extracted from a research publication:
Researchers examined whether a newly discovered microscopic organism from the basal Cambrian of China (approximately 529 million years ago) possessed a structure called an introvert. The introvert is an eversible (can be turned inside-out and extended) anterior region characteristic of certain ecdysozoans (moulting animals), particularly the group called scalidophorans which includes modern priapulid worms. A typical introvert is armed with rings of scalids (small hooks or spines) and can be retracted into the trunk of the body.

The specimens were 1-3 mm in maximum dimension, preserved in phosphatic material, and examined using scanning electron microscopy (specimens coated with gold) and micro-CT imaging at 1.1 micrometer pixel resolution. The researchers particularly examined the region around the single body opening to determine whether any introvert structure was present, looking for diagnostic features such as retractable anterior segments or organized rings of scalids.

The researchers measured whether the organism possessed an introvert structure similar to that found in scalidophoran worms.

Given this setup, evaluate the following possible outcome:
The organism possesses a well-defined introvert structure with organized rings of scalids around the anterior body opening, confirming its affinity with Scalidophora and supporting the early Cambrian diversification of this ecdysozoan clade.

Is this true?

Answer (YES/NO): NO